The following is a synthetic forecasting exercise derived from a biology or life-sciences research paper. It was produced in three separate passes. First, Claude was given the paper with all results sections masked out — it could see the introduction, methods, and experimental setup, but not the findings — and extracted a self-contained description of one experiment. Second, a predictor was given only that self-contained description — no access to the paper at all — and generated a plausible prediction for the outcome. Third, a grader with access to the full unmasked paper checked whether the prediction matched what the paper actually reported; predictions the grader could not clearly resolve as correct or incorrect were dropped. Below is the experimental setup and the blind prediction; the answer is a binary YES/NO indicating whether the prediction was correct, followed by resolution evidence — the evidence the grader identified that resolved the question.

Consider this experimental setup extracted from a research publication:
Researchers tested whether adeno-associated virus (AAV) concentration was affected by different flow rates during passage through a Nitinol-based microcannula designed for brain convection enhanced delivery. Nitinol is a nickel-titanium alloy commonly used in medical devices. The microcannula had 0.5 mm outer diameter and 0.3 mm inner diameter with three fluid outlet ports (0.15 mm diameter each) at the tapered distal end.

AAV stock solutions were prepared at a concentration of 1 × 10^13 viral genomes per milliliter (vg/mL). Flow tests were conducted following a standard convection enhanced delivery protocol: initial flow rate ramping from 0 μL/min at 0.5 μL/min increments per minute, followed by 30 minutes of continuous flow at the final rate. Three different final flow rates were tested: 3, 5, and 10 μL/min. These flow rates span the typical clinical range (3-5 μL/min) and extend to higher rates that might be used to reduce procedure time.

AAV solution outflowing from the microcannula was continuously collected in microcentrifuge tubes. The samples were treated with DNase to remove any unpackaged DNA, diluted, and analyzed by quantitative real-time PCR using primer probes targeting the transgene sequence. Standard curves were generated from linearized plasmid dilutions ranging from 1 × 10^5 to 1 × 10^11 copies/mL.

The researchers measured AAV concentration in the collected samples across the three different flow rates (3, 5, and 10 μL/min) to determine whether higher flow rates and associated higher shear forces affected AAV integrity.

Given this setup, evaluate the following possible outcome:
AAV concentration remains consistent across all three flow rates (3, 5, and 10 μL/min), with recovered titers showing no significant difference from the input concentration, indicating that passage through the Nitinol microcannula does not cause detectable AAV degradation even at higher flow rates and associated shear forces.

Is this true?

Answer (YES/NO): YES